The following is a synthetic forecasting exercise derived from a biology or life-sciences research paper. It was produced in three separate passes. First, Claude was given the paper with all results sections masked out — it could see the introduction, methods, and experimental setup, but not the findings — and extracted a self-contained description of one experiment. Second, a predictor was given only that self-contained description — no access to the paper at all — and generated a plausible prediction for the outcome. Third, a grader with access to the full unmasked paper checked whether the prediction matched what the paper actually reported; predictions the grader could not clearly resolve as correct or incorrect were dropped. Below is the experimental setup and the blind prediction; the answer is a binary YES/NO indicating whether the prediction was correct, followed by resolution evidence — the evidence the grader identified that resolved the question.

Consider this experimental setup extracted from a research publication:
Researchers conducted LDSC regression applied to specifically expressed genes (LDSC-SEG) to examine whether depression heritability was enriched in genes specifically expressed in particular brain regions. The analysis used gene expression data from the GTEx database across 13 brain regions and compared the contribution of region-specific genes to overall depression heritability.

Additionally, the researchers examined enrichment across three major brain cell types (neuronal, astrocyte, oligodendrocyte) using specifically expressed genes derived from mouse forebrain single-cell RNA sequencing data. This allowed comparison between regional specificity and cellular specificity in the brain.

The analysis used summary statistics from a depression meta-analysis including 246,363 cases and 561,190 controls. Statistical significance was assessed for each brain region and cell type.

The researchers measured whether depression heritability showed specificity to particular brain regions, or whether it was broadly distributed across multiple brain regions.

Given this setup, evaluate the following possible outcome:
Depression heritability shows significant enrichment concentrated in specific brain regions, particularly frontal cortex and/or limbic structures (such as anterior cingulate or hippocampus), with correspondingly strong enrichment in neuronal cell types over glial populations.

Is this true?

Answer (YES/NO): YES